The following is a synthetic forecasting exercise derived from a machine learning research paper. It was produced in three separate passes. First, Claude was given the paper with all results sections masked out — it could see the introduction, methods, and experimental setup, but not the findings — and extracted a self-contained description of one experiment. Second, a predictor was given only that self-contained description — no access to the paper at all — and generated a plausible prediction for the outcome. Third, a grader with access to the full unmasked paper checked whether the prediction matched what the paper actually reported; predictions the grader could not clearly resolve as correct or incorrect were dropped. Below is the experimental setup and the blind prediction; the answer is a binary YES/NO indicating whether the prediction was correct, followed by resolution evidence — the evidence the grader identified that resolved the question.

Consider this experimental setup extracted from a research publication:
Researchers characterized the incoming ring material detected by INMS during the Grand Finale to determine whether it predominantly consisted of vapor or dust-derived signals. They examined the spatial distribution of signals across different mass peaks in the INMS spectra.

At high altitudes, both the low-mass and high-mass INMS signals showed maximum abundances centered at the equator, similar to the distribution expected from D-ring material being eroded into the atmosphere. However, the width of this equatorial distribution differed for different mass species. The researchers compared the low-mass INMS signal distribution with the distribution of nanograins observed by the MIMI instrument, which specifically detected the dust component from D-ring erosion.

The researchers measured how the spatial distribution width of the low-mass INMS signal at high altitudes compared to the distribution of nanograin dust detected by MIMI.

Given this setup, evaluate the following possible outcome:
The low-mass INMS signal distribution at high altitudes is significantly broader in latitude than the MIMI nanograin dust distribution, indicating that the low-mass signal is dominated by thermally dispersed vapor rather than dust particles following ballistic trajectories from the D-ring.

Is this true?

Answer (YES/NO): YES